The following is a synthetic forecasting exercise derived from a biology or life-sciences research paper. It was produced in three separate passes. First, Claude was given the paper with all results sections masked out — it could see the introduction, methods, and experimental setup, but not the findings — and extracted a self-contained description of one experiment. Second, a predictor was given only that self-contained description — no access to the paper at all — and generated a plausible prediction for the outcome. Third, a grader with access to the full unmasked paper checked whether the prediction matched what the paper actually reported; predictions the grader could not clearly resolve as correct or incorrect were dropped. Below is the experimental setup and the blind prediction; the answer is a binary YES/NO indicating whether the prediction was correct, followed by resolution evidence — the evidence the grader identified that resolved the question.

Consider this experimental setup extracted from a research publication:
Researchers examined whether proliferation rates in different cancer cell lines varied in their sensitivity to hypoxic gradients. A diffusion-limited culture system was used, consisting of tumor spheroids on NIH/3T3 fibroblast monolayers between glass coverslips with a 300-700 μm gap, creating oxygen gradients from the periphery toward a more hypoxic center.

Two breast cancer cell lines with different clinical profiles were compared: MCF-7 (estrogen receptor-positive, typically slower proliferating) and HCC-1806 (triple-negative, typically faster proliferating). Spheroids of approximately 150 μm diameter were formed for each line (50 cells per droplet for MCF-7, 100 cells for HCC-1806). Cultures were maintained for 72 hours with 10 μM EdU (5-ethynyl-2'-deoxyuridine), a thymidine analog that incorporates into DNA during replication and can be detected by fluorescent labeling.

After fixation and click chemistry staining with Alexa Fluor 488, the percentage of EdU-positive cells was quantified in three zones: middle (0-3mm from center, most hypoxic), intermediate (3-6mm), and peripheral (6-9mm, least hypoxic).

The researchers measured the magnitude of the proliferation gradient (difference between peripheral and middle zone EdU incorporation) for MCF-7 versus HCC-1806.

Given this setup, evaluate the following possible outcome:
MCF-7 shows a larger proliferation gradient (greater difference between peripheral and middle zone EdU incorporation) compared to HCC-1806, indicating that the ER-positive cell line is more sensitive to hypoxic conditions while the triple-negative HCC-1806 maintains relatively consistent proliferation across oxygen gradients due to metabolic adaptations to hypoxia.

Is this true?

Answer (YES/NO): NO